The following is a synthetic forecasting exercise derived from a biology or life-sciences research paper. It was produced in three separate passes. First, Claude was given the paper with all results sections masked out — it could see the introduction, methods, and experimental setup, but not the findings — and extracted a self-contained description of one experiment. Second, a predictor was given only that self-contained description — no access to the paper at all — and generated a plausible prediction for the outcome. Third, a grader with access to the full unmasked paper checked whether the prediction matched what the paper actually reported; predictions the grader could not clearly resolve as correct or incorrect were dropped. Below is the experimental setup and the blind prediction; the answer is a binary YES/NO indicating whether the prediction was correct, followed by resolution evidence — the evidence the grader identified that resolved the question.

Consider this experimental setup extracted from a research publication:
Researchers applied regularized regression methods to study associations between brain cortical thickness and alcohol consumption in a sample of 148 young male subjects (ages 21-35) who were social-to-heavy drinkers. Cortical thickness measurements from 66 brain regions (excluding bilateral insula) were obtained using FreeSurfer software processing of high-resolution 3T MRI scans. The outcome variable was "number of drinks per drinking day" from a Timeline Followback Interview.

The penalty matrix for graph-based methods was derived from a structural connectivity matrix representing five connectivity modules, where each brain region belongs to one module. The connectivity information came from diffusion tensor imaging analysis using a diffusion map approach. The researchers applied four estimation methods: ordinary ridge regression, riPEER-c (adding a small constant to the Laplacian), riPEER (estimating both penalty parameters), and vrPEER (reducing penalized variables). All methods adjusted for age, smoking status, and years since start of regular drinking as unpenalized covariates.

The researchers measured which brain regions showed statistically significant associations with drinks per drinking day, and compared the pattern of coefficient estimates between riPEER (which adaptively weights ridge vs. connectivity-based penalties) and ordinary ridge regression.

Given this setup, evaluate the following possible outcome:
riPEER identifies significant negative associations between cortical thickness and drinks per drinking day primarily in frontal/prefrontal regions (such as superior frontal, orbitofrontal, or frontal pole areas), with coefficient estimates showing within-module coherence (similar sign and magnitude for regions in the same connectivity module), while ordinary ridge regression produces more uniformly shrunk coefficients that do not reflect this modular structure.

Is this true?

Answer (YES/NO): NO